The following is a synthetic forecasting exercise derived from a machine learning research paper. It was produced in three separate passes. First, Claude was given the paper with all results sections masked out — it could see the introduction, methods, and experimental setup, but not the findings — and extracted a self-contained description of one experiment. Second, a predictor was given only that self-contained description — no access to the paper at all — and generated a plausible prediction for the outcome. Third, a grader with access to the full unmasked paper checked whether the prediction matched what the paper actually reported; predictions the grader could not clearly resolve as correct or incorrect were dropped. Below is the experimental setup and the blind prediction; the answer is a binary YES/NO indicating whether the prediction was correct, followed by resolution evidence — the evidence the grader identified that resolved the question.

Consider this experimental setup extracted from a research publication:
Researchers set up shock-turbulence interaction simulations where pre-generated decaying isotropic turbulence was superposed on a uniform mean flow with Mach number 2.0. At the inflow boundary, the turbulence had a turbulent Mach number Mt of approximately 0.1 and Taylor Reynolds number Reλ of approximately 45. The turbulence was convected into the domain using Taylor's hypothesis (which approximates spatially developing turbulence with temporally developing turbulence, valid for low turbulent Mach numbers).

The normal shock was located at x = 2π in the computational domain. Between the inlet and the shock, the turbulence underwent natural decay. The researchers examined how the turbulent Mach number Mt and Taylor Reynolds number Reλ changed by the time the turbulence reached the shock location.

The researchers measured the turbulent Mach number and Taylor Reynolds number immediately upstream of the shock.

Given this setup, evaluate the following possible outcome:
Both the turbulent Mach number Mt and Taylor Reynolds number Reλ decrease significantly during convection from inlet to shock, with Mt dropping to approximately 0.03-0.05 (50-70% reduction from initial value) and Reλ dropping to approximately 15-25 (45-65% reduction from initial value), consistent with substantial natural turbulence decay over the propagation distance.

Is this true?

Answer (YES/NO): NO